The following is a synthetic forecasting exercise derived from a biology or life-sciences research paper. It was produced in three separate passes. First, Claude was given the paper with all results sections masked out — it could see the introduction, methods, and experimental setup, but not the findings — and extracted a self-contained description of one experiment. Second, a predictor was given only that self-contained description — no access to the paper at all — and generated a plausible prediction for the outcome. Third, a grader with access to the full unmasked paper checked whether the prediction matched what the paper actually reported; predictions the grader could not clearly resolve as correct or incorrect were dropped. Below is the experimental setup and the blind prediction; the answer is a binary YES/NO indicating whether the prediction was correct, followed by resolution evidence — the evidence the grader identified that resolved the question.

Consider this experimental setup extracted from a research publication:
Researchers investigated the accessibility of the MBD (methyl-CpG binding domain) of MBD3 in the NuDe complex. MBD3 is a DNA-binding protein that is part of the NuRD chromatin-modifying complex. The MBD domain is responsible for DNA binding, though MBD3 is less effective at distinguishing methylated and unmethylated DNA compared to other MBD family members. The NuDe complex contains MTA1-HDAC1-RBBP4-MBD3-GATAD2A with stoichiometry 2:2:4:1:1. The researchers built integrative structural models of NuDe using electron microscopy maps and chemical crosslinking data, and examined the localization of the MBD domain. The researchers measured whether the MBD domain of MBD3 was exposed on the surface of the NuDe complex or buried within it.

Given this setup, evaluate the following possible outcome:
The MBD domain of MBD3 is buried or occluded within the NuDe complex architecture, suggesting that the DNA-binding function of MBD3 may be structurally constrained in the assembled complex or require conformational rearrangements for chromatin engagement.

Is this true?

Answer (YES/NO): YES